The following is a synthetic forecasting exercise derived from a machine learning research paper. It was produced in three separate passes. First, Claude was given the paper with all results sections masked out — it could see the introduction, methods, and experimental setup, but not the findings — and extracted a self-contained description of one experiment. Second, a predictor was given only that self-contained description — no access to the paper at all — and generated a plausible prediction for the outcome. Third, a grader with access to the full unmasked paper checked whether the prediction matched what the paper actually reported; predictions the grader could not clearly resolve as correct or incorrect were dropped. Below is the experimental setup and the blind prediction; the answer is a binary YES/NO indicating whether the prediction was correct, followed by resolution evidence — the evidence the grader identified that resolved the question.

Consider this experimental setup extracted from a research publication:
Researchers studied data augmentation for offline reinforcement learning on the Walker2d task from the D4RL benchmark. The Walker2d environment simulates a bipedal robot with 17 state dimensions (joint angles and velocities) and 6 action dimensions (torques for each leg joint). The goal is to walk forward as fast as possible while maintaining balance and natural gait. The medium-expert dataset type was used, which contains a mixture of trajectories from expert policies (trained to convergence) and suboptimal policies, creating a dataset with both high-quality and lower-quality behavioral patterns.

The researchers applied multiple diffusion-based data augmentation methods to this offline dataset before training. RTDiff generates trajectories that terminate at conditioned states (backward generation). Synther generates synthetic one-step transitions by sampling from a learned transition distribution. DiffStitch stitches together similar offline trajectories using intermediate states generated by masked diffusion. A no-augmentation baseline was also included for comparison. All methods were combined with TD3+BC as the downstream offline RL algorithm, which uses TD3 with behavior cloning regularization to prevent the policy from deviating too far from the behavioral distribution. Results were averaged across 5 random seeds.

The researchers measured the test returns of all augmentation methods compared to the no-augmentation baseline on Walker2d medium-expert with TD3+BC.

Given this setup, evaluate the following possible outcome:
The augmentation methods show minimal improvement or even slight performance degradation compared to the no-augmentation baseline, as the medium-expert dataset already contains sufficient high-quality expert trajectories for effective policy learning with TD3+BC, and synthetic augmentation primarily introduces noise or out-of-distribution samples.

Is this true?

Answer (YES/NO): YES